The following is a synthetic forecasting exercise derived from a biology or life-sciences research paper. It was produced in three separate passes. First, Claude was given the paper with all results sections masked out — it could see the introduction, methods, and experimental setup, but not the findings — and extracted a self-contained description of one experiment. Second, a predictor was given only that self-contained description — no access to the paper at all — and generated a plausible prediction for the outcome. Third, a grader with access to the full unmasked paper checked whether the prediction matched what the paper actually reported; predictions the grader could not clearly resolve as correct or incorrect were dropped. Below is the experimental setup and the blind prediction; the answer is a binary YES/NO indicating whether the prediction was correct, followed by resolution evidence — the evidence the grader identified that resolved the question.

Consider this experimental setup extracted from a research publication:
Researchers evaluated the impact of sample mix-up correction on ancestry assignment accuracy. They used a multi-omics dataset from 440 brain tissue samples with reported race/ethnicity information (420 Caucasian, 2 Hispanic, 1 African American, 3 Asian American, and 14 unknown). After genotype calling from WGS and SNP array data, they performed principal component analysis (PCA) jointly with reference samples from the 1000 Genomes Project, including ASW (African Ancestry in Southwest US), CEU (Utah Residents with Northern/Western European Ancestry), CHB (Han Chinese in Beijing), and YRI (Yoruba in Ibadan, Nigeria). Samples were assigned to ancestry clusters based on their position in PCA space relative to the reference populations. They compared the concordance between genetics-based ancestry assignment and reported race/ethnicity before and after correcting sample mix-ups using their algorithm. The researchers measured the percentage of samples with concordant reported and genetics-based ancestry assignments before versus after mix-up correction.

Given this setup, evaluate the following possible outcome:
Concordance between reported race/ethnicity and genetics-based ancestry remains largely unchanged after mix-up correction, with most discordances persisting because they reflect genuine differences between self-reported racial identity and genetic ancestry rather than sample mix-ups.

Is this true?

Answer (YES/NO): NO